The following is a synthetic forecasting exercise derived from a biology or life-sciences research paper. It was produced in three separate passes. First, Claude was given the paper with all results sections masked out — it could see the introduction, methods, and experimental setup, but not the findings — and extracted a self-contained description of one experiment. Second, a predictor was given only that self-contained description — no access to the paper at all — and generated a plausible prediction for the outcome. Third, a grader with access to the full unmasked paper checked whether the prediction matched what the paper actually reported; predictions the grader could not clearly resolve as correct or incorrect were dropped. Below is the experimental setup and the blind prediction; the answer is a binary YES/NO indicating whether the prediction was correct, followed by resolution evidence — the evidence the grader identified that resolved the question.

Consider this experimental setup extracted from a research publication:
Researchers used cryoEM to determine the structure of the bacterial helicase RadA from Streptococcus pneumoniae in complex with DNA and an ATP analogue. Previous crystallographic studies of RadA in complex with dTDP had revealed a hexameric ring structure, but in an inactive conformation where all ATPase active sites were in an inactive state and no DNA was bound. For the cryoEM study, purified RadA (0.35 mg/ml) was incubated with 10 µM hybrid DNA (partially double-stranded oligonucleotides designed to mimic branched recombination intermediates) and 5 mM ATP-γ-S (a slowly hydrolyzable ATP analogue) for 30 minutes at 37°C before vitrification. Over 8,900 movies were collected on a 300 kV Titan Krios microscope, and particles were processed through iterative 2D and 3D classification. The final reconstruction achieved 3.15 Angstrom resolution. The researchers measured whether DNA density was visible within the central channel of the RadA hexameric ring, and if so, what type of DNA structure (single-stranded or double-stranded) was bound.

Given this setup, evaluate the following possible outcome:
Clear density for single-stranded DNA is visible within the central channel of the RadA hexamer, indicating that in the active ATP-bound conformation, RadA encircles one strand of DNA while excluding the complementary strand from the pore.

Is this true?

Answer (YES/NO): NO